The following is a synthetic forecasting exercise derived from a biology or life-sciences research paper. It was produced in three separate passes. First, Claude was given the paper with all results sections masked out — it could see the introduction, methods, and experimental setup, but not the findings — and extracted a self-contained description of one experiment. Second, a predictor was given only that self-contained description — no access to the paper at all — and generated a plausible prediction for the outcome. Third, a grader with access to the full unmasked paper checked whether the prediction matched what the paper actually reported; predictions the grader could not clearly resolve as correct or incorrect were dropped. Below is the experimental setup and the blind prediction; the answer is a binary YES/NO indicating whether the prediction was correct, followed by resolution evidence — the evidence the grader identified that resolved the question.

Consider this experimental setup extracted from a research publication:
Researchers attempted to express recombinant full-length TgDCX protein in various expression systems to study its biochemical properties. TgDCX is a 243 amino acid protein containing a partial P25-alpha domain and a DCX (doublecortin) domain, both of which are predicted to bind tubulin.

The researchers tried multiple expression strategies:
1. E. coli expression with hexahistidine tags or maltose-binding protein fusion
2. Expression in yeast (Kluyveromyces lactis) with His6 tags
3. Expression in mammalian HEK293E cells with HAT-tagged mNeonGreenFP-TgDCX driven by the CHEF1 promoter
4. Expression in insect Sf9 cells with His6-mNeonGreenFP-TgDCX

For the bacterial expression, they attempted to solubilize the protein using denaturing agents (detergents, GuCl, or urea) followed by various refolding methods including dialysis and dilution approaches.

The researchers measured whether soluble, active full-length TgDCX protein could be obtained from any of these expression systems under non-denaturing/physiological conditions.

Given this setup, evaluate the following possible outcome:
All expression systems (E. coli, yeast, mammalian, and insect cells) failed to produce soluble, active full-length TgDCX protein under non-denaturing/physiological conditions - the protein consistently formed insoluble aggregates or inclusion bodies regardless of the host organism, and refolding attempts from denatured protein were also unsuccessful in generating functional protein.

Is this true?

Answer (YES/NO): NO